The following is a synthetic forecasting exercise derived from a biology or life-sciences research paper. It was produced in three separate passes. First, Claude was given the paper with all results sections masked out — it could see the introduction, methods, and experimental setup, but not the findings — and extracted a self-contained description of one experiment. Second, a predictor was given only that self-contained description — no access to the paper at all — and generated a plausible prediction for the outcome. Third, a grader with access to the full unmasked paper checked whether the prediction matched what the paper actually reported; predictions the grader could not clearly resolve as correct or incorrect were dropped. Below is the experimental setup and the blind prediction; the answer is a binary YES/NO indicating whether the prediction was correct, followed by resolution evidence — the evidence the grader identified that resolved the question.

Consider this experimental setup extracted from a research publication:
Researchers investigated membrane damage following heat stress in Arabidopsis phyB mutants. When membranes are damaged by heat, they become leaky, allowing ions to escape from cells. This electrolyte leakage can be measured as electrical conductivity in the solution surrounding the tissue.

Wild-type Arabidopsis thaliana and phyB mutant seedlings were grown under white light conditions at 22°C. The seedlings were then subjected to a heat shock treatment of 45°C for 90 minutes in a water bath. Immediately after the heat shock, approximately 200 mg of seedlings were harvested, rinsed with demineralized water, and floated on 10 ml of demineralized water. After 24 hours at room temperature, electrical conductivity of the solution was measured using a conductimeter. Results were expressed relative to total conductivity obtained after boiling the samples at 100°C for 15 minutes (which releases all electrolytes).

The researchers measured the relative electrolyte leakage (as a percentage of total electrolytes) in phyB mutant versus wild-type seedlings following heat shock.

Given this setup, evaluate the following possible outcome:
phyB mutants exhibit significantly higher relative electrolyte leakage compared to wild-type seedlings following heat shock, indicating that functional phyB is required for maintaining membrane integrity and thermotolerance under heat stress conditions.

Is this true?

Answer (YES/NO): NO